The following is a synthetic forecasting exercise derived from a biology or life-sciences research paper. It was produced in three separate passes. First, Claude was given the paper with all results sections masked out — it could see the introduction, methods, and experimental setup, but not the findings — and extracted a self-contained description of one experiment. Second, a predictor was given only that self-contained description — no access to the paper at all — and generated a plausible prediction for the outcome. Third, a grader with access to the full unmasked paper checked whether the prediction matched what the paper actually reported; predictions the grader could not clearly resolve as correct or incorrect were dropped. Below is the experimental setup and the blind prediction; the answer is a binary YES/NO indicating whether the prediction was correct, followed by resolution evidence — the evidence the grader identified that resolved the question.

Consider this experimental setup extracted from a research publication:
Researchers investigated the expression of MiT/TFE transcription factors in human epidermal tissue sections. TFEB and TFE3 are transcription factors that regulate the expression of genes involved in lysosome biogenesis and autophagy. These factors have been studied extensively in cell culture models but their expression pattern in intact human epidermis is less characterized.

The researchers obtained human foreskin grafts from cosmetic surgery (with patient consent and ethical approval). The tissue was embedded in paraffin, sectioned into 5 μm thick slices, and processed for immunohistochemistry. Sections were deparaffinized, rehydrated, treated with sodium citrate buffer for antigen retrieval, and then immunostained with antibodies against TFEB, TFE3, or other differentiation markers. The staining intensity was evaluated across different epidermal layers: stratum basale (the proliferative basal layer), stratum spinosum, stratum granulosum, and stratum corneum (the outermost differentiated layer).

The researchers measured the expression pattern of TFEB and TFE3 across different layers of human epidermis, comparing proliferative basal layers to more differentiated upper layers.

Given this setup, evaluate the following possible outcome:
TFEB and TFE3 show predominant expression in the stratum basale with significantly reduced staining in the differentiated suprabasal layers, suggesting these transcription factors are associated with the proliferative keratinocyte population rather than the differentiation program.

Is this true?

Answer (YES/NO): NO